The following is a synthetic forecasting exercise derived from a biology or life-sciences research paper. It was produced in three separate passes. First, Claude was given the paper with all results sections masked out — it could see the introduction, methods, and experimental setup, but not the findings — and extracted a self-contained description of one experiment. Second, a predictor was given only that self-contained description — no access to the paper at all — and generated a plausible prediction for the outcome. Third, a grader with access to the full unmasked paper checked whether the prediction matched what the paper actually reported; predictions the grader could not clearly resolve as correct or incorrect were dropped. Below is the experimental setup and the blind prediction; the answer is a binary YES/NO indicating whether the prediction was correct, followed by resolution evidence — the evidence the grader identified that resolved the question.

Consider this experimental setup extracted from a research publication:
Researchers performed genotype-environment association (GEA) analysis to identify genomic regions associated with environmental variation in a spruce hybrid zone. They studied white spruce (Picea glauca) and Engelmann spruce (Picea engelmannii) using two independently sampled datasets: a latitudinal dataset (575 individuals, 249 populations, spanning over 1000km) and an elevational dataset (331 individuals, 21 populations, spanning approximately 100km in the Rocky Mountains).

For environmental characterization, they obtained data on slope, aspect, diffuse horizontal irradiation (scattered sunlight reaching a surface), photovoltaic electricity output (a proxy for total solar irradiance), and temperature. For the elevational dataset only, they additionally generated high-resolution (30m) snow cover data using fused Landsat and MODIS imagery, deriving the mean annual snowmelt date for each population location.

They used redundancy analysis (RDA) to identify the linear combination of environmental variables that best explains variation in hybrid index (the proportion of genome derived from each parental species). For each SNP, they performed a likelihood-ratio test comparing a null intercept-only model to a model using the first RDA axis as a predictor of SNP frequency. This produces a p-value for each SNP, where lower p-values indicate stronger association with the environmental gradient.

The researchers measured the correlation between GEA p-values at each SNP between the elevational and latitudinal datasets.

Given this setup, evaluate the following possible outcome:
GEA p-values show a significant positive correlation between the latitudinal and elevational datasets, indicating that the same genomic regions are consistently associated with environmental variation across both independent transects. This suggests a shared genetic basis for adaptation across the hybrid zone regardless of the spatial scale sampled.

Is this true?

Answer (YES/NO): YES